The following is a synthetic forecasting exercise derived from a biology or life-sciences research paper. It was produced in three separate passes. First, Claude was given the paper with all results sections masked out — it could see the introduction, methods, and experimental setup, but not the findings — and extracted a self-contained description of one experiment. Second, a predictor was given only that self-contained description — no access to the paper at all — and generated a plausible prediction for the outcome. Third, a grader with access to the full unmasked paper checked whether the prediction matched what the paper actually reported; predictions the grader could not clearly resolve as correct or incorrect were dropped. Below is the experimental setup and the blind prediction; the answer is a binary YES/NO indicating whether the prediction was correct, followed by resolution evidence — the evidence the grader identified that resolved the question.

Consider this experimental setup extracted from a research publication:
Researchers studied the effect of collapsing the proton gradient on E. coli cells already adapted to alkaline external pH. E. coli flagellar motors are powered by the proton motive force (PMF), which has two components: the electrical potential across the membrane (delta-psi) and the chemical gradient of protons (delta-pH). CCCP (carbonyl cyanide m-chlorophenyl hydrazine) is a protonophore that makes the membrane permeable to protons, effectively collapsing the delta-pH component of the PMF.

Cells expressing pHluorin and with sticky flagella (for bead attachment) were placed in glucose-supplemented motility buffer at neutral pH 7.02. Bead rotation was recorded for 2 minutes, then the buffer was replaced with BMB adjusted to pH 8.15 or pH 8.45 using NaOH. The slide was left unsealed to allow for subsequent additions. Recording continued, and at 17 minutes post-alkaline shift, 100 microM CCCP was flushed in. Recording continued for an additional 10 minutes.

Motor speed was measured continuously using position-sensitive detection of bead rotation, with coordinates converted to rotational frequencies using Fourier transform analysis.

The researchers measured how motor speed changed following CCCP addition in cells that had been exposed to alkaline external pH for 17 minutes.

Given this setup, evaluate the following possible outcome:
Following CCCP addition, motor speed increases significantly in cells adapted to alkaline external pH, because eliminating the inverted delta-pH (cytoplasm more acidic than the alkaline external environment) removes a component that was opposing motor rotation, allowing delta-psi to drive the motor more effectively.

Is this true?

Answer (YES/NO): NO